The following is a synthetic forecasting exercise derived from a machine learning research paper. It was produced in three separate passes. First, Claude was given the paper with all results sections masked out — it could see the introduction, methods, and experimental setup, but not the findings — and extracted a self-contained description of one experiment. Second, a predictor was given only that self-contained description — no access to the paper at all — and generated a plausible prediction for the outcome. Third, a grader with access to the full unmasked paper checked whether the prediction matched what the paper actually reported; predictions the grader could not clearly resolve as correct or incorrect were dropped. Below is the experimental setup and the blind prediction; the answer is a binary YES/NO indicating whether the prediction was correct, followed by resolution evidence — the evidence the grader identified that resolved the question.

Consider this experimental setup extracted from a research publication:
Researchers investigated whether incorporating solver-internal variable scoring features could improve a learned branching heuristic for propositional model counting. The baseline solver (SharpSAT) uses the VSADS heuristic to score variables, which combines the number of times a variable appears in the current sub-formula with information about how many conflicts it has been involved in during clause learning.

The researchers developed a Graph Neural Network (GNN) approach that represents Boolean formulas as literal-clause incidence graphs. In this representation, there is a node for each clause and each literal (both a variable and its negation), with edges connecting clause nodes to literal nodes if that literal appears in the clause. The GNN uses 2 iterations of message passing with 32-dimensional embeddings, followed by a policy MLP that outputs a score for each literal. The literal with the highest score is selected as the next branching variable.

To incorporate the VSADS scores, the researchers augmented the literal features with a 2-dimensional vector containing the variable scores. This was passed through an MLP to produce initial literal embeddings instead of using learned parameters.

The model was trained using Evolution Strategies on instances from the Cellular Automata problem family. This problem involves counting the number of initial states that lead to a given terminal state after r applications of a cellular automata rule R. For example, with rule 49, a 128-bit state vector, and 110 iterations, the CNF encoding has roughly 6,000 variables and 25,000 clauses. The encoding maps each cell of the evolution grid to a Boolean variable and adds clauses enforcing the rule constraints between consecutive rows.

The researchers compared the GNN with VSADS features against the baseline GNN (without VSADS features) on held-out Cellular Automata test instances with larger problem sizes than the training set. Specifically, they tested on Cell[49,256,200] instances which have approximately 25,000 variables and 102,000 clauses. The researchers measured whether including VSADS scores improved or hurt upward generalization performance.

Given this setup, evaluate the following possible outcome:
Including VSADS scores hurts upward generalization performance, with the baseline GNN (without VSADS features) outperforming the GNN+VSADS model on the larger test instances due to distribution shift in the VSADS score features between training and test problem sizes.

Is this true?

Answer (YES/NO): NO